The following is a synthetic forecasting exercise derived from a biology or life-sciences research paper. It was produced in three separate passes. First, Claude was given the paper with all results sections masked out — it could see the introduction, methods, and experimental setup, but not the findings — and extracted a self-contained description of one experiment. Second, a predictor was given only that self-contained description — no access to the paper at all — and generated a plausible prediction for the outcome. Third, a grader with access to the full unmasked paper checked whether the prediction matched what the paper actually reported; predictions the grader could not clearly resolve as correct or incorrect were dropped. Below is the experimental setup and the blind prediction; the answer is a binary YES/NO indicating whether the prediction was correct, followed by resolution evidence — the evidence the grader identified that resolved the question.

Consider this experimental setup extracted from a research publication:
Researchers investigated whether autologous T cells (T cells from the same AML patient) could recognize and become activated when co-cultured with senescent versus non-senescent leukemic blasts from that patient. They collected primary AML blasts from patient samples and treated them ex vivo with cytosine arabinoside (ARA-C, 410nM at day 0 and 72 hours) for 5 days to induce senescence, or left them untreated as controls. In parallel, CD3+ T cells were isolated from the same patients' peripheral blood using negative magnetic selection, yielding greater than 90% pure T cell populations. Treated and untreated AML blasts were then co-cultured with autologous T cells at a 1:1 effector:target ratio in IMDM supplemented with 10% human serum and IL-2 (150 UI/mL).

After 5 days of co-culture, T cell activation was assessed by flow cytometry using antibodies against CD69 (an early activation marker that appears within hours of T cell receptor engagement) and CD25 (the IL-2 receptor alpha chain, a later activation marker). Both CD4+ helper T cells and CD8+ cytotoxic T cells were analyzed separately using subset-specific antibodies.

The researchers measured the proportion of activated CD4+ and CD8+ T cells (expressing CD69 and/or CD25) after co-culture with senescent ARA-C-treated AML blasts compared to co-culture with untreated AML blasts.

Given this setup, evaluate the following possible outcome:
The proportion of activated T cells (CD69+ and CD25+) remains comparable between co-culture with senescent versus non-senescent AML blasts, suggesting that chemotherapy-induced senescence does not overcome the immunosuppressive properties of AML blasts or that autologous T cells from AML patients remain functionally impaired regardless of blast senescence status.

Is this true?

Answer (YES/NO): NO